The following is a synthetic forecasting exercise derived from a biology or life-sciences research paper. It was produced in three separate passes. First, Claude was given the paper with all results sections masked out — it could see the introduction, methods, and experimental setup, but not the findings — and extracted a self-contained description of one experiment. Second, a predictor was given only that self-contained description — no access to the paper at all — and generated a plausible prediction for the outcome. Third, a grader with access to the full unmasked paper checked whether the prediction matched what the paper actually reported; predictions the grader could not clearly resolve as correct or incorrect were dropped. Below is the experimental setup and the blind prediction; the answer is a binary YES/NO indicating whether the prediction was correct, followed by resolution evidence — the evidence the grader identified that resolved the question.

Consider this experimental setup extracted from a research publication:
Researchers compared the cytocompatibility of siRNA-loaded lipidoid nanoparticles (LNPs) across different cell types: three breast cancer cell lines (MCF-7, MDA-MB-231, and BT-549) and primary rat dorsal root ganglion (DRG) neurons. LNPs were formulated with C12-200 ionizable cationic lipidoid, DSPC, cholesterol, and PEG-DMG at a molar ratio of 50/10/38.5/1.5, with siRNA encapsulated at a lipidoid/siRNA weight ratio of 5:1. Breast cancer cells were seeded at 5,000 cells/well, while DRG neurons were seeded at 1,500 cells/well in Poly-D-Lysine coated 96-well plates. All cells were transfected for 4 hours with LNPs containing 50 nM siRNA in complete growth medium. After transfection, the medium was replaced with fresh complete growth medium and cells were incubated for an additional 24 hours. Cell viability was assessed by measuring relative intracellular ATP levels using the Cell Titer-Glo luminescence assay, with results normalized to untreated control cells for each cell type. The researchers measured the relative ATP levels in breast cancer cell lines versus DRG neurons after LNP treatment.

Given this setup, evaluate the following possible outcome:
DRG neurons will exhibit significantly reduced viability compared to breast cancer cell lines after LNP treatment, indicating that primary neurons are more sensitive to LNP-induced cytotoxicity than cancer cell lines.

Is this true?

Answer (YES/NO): NO